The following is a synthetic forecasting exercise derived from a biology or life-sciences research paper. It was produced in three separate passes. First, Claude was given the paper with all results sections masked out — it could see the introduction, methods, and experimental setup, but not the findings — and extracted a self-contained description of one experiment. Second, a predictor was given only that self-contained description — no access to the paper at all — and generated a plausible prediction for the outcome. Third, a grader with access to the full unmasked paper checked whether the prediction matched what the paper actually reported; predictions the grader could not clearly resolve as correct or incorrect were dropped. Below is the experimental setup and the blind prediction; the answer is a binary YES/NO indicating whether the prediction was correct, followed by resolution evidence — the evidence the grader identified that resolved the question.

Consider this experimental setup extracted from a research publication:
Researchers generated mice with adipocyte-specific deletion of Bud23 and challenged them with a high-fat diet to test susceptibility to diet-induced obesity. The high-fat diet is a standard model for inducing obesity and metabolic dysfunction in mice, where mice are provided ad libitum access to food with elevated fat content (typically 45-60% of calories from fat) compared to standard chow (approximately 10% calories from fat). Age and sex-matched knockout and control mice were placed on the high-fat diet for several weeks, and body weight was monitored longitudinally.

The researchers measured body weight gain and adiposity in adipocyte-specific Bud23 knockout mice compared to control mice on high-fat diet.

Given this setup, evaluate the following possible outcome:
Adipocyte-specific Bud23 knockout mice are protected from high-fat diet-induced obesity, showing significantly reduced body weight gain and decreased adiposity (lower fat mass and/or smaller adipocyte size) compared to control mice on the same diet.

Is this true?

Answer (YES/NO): YES